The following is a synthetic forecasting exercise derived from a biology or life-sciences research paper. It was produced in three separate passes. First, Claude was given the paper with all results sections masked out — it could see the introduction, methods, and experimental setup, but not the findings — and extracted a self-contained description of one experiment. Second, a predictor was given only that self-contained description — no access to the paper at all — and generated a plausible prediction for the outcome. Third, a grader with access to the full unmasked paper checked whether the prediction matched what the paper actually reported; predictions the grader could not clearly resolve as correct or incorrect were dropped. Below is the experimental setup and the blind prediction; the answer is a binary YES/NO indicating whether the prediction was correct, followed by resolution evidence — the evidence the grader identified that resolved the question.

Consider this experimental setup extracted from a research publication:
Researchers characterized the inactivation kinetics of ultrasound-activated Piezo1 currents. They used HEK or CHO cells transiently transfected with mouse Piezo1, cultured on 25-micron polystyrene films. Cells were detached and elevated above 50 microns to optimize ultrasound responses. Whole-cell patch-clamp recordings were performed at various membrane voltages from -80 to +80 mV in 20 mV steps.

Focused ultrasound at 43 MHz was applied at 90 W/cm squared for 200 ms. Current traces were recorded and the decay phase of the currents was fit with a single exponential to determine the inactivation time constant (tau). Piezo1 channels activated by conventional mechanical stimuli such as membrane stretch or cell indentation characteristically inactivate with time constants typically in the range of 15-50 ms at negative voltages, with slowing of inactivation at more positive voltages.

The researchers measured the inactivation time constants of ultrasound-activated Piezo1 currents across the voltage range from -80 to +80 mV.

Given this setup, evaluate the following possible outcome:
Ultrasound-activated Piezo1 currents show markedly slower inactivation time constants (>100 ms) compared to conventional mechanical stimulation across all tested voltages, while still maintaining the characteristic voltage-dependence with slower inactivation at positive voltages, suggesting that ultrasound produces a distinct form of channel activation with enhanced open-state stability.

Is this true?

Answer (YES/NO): NO